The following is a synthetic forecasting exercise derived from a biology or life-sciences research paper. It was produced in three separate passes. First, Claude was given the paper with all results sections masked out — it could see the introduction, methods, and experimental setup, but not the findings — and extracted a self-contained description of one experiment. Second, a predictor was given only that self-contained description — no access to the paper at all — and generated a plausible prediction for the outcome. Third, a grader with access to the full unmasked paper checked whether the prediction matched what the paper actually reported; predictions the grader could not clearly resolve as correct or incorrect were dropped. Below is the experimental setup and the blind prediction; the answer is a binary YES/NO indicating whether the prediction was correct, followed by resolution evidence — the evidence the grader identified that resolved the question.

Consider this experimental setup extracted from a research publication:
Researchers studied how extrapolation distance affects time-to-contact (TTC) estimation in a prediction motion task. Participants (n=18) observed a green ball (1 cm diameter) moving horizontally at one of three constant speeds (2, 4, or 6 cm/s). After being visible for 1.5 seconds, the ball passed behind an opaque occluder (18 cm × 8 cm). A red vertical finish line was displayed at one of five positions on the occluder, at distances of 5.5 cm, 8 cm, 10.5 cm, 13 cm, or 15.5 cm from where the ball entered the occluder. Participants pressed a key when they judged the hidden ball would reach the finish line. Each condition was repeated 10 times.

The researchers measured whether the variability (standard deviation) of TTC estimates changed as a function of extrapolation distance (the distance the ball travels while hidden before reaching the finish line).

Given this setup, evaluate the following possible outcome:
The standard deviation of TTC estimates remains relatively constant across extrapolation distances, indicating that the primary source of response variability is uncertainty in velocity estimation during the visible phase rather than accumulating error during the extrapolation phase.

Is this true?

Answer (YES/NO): NO